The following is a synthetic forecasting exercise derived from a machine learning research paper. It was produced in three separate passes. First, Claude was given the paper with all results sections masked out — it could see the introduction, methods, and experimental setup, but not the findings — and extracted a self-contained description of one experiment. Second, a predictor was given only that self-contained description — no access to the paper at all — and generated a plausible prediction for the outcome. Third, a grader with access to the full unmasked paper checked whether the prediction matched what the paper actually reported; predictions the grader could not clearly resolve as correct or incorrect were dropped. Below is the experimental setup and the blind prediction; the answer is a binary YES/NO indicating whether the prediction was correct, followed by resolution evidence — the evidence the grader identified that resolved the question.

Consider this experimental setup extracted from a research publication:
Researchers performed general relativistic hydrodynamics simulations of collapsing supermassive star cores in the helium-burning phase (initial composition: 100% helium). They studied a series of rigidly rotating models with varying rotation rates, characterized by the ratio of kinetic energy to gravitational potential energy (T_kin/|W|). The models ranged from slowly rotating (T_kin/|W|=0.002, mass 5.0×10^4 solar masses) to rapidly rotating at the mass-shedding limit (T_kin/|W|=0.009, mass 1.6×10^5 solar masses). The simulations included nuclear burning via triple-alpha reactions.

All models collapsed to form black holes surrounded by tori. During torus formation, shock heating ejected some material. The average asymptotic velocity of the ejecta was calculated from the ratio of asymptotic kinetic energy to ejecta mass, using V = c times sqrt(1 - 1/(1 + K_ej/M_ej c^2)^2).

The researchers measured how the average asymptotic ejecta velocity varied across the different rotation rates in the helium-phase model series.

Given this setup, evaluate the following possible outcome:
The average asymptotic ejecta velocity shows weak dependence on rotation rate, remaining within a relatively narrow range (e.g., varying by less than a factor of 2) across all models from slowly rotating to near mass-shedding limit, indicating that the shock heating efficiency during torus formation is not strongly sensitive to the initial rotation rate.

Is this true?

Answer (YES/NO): YES